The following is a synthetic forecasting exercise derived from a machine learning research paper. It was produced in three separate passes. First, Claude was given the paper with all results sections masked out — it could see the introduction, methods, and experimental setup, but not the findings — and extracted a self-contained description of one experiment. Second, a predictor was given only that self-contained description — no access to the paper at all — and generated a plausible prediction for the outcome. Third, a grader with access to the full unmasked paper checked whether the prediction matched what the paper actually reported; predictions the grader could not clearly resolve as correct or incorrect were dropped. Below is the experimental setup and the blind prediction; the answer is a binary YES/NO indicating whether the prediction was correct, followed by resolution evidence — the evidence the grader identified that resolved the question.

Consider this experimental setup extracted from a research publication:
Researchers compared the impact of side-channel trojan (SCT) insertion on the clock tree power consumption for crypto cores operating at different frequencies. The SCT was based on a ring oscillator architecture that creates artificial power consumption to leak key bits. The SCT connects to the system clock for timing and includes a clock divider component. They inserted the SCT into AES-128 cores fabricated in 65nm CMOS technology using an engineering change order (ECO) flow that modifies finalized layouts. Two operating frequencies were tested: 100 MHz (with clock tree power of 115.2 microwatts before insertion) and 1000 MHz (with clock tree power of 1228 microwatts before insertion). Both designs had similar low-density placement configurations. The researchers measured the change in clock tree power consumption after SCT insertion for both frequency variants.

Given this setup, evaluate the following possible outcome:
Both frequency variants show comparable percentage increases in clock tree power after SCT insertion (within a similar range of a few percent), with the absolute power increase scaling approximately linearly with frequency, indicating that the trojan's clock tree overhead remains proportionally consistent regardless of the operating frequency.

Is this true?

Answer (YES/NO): NO